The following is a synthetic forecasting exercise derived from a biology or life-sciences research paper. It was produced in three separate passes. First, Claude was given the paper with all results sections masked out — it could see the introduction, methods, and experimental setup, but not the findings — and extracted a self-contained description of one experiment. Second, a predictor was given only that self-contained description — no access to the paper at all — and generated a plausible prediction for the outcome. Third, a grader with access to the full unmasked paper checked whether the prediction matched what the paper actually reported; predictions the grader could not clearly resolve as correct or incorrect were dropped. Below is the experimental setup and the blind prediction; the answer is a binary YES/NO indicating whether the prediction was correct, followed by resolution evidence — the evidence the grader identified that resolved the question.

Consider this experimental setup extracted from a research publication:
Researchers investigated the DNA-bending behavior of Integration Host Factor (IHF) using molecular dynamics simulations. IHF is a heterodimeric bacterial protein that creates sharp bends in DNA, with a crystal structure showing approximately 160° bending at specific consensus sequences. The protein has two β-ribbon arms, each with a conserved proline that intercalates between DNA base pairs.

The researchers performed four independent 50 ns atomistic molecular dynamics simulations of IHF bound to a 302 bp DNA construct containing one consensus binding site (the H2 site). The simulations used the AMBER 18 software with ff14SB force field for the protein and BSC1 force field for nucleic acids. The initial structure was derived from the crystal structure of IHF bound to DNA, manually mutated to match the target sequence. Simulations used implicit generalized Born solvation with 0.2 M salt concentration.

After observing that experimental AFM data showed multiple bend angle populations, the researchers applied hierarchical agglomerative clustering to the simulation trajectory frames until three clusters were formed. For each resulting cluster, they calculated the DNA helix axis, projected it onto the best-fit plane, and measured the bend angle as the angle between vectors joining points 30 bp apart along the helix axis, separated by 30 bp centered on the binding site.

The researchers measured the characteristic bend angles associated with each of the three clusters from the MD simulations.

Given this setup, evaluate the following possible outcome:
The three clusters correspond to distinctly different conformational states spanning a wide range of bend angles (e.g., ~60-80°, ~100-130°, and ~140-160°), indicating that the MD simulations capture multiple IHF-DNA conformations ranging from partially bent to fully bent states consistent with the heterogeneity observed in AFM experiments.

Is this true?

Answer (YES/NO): YES